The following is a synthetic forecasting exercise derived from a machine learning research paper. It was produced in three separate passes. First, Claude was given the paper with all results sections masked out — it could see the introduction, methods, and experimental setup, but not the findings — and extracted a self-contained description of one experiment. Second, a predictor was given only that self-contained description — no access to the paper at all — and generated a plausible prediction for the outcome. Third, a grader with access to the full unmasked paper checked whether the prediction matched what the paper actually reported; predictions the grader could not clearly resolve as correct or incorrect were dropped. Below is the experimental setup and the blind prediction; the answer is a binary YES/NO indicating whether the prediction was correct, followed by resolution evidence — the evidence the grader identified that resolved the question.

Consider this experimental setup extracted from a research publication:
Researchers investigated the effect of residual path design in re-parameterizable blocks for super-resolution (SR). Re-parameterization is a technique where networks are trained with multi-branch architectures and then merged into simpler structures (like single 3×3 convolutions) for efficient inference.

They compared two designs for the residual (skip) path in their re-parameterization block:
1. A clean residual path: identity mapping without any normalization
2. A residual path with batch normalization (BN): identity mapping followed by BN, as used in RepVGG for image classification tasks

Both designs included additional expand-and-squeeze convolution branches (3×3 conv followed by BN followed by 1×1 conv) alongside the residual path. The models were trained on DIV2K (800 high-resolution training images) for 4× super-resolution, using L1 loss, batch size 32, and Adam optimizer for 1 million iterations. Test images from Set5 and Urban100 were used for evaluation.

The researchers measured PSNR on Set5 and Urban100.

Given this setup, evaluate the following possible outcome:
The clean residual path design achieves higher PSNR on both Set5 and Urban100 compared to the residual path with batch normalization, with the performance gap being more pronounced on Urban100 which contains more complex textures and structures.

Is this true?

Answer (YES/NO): NO